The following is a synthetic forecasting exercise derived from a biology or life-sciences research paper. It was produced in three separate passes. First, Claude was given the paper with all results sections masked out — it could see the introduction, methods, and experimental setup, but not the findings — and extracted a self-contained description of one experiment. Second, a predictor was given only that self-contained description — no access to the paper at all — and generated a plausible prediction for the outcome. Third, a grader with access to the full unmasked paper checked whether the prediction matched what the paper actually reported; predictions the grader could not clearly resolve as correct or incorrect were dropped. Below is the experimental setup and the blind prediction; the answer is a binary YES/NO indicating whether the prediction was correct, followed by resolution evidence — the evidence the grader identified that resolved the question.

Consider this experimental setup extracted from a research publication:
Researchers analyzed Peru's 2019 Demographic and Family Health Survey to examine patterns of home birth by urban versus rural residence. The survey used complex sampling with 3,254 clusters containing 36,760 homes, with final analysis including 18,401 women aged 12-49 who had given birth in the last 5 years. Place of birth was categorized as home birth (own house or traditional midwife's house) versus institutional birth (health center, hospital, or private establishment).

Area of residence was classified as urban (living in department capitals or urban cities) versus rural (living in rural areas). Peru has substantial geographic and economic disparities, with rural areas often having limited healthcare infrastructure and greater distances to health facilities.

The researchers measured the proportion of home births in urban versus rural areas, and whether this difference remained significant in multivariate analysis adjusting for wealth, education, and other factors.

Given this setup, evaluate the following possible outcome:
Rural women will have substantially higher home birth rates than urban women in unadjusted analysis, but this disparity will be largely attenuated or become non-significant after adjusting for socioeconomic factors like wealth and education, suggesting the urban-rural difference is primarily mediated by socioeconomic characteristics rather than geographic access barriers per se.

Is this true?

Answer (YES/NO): NO